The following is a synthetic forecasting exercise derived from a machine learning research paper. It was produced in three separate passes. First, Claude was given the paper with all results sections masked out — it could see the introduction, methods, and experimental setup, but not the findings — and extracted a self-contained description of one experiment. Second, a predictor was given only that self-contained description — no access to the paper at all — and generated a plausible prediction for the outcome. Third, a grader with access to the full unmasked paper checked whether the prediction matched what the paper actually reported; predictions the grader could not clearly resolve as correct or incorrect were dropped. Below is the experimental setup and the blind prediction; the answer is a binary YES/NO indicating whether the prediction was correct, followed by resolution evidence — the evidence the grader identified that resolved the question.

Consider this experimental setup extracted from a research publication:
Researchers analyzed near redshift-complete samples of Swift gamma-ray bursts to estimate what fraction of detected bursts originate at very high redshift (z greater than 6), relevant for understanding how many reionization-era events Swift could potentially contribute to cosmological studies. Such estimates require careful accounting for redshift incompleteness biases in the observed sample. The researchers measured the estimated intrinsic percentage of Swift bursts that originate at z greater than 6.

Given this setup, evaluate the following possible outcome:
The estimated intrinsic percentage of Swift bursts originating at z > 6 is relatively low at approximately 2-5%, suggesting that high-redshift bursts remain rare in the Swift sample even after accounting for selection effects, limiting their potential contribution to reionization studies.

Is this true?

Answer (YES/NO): NO